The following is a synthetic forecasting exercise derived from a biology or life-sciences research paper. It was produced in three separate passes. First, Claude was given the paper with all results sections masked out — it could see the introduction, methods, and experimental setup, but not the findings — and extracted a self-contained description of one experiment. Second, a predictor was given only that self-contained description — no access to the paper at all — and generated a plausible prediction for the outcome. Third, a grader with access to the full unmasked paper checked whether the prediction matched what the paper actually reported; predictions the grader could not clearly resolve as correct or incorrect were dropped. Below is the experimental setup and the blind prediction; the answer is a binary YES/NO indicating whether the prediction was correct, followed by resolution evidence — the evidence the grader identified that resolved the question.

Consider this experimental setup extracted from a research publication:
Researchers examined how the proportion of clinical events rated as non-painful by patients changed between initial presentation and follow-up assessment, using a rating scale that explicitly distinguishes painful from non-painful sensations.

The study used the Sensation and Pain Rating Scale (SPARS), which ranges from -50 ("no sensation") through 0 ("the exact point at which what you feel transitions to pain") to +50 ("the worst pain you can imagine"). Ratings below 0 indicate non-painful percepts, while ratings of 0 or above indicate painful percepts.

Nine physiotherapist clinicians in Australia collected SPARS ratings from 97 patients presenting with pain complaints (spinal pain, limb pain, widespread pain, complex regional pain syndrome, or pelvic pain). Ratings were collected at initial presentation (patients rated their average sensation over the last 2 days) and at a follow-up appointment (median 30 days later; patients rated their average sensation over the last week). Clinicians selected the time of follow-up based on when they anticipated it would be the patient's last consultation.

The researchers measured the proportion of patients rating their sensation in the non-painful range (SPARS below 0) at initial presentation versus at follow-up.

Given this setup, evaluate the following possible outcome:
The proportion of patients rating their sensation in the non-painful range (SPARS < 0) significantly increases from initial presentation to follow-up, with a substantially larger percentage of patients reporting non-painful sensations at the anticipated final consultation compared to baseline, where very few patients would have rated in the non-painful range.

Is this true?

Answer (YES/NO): YES